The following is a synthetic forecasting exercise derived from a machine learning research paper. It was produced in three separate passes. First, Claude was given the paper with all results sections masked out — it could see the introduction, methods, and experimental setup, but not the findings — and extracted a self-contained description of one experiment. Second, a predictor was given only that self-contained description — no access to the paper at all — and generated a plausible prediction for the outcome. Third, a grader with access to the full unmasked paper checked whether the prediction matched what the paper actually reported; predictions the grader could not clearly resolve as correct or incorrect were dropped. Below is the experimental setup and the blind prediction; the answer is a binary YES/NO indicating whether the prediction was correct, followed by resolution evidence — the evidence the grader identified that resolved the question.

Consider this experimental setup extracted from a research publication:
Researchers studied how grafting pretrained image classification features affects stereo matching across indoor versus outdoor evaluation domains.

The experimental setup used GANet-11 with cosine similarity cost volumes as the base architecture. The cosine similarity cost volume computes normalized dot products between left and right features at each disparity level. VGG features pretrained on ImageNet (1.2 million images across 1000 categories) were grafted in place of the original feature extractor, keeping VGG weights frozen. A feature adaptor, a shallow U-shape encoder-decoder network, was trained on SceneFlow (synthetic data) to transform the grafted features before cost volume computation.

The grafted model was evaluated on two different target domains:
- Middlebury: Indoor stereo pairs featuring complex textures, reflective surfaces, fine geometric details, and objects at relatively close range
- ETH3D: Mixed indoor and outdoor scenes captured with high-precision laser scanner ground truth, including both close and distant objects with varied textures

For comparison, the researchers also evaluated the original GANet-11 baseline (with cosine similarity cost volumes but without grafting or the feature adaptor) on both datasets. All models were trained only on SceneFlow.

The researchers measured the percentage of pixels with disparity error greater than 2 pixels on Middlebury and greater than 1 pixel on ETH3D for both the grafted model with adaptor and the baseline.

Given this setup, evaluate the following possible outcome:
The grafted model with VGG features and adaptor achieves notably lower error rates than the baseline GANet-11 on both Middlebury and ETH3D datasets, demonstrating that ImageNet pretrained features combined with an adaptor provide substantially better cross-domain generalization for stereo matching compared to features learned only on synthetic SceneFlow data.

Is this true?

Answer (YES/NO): NO